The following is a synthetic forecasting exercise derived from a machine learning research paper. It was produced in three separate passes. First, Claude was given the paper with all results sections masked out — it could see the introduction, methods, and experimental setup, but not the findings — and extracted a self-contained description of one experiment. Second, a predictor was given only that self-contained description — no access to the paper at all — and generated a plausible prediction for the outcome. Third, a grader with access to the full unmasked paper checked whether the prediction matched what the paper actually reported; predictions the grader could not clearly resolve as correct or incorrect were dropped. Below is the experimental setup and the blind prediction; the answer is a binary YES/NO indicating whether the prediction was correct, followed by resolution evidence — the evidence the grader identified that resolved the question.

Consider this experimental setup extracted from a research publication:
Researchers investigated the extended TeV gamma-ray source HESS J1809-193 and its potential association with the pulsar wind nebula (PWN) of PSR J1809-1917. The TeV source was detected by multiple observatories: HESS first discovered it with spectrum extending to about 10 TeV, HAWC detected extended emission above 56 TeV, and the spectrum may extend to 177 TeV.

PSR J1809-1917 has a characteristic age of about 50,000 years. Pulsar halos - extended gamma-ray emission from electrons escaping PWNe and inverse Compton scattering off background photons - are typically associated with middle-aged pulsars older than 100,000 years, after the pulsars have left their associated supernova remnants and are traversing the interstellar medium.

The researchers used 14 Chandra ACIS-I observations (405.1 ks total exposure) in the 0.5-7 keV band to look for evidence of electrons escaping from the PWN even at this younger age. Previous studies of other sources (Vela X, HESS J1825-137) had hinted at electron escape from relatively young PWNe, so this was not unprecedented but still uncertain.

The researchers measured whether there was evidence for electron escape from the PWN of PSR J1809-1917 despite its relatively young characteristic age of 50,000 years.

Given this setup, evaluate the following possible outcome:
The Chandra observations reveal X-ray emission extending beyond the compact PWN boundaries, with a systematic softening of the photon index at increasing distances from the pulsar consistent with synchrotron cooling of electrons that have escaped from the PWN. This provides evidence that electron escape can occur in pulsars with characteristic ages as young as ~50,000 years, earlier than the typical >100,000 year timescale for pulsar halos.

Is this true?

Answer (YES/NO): YES